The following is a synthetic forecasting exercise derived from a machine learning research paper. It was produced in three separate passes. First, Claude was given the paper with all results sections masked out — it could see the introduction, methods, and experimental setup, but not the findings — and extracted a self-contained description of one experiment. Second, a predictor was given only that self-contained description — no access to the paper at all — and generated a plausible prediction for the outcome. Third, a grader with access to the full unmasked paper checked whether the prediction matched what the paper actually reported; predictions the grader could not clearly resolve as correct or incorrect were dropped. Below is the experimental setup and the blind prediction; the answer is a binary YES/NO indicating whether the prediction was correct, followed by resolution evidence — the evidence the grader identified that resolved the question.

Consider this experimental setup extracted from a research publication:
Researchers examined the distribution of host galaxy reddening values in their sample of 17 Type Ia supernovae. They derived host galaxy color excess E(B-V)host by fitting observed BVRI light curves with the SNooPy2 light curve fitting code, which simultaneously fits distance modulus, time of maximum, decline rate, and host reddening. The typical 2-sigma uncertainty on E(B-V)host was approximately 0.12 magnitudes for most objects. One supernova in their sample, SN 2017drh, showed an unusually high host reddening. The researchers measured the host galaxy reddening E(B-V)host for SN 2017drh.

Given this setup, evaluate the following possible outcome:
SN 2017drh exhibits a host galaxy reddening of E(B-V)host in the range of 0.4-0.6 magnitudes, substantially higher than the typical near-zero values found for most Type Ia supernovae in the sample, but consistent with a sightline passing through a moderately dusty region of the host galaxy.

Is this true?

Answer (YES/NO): NO